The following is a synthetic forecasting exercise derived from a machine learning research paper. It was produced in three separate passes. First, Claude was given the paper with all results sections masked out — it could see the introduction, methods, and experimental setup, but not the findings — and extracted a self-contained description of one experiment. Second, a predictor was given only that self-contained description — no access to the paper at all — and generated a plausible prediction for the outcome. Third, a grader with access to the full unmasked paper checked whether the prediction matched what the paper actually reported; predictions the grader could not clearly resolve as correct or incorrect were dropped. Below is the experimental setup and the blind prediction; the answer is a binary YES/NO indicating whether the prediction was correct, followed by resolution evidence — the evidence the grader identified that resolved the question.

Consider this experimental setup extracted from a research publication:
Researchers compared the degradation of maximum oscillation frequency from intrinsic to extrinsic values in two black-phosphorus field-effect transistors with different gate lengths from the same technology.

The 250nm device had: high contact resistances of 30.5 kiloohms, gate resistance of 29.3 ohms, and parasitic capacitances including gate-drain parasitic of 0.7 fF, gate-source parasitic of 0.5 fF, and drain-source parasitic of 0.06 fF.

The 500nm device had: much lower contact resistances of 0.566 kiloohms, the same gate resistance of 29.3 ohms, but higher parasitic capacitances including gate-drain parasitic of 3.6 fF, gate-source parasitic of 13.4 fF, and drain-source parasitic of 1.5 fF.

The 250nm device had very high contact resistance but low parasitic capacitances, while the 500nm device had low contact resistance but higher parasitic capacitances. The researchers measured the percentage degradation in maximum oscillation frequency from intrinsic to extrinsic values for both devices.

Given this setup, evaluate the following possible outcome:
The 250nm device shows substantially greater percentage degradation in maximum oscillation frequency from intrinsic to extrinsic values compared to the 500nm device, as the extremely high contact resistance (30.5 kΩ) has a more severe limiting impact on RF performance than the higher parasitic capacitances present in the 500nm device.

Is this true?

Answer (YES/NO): YES